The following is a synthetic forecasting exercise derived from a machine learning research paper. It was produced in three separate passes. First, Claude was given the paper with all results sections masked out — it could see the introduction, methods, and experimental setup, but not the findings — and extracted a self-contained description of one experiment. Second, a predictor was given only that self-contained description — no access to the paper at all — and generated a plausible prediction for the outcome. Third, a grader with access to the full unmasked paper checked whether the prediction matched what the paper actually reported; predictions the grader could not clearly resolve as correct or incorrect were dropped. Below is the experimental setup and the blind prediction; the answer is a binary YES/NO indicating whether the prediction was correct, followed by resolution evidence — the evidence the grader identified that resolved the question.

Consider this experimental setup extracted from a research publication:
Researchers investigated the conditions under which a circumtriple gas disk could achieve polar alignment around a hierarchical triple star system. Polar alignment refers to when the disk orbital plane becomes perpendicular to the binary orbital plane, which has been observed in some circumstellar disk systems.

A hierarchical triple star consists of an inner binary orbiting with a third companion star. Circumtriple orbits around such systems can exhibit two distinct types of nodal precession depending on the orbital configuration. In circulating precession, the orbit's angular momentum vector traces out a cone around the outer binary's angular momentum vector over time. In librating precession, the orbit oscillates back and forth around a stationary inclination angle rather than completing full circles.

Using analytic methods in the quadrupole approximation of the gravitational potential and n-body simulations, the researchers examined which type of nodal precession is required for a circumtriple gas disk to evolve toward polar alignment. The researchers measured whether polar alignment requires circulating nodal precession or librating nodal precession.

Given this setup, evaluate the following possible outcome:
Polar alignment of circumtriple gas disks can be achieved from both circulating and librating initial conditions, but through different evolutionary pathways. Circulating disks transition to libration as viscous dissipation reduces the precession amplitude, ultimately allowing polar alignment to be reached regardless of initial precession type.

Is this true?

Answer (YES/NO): NO